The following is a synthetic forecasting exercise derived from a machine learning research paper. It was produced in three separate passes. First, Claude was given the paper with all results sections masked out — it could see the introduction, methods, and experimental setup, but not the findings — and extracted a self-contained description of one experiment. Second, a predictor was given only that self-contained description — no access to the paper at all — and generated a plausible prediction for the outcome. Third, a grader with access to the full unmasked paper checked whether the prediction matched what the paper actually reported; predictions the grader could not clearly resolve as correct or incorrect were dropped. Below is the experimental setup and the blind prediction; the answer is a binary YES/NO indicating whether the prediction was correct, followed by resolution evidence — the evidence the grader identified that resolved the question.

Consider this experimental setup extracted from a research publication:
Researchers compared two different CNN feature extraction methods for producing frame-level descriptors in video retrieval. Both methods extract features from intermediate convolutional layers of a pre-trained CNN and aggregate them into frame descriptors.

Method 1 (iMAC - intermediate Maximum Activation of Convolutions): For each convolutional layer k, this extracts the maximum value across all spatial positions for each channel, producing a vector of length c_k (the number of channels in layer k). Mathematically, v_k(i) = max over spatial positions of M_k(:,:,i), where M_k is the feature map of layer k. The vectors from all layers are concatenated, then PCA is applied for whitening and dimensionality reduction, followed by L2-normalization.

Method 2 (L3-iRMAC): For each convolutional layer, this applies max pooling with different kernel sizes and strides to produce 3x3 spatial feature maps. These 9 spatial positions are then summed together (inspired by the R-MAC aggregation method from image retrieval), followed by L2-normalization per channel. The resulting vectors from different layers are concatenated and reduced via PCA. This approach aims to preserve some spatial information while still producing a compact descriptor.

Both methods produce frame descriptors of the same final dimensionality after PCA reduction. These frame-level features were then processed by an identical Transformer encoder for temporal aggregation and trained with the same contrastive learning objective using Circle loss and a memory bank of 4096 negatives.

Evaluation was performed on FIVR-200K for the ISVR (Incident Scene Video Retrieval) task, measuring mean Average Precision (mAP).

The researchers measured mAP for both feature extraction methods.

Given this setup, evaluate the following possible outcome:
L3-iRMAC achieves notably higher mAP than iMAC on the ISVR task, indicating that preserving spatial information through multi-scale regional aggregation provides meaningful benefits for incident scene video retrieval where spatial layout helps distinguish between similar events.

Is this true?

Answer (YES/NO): NO